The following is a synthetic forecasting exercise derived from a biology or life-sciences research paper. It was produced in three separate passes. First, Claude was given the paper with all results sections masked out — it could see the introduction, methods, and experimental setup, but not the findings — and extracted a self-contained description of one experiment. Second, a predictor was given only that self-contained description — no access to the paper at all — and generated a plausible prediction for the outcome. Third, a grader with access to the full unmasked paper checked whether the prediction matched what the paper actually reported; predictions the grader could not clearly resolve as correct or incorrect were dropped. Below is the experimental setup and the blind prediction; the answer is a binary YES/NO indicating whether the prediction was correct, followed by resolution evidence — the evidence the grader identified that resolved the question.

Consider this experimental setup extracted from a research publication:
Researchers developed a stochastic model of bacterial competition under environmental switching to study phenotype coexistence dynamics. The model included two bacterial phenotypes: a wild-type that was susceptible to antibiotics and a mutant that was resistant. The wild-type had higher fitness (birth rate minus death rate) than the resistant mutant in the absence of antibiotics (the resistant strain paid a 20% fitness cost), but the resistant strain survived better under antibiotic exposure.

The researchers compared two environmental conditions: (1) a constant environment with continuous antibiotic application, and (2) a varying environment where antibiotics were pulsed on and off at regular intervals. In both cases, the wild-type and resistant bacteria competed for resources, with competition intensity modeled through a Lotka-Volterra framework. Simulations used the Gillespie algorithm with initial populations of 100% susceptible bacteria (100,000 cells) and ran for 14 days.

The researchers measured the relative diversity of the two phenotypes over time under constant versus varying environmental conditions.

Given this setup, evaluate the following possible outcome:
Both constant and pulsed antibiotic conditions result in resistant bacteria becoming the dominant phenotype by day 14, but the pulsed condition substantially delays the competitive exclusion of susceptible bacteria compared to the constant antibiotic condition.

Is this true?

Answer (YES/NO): NO